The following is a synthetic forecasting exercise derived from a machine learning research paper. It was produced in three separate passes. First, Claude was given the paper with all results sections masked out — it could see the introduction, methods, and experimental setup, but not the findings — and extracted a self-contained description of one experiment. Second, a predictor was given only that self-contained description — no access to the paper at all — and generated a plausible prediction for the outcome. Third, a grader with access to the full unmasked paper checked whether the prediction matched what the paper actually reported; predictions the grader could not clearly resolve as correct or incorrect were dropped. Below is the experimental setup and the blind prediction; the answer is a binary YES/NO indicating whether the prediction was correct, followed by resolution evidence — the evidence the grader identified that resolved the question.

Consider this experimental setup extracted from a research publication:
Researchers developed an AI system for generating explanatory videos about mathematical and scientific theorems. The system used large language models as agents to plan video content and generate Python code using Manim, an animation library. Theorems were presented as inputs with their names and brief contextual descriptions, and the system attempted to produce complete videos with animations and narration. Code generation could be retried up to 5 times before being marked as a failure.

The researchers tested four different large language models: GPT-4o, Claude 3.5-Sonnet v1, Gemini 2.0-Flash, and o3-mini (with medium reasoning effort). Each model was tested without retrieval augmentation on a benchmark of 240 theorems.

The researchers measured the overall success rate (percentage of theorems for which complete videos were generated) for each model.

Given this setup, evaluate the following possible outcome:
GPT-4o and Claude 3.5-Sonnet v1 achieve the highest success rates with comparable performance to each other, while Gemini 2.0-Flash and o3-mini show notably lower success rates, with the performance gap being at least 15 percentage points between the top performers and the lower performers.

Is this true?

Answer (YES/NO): NO